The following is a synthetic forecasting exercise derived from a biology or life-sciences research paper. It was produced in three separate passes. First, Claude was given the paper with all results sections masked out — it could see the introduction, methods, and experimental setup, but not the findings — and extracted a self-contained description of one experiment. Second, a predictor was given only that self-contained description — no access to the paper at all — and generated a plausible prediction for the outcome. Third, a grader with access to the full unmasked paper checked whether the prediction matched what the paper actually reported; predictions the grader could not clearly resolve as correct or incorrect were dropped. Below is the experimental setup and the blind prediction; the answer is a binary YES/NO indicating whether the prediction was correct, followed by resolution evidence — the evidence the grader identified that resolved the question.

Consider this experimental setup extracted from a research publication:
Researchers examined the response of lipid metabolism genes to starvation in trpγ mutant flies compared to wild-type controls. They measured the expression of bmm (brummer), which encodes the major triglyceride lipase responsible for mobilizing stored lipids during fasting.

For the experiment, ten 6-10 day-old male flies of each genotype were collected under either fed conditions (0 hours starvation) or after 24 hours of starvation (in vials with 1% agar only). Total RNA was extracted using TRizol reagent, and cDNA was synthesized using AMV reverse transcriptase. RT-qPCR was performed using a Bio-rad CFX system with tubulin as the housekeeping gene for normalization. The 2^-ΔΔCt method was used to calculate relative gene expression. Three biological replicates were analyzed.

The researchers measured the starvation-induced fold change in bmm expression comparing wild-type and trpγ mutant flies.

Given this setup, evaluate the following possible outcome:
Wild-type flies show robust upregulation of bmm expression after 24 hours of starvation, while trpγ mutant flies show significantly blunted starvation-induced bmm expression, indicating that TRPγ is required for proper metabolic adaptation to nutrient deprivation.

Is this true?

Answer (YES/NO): YES